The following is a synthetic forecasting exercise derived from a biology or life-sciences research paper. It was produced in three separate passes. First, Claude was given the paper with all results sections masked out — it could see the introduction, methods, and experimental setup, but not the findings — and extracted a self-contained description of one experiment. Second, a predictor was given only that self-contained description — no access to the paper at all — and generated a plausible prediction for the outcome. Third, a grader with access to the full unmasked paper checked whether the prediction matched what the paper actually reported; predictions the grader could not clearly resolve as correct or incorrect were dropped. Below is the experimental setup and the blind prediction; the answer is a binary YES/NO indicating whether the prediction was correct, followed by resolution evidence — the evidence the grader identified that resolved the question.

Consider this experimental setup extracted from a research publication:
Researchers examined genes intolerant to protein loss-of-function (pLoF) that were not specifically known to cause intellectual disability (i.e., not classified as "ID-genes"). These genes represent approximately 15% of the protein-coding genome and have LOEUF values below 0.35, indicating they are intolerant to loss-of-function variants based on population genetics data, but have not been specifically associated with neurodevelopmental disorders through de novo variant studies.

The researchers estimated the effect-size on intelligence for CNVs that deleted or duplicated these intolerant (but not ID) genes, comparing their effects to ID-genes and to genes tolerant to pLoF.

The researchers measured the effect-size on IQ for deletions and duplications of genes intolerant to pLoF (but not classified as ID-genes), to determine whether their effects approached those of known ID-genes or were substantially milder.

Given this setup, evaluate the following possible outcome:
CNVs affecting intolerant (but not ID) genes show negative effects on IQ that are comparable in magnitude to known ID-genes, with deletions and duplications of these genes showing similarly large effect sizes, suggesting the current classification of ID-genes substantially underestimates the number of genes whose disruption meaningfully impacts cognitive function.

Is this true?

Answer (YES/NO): NO